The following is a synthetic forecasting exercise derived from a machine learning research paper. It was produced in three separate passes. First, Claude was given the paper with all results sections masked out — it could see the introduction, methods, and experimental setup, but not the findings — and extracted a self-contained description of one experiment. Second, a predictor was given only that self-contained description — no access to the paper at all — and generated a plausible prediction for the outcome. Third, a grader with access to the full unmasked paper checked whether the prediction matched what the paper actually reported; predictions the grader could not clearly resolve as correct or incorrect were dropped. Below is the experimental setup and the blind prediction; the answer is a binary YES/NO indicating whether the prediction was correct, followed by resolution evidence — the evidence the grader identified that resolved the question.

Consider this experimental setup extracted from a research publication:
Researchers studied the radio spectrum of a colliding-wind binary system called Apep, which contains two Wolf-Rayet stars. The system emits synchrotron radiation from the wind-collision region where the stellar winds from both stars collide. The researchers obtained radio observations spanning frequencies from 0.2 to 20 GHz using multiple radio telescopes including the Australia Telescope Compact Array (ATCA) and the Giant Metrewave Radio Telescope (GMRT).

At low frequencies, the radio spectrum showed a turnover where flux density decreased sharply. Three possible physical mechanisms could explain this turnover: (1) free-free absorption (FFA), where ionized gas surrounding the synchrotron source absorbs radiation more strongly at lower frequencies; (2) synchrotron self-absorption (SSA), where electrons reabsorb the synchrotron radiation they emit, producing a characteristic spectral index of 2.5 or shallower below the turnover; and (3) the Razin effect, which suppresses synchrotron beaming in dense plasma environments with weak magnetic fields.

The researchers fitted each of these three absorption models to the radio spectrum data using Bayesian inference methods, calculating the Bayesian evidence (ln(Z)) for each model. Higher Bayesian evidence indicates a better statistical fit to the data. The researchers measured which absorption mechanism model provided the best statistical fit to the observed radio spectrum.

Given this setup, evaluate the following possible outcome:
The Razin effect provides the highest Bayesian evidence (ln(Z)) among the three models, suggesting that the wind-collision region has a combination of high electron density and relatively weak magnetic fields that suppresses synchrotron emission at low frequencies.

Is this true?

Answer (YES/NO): NO